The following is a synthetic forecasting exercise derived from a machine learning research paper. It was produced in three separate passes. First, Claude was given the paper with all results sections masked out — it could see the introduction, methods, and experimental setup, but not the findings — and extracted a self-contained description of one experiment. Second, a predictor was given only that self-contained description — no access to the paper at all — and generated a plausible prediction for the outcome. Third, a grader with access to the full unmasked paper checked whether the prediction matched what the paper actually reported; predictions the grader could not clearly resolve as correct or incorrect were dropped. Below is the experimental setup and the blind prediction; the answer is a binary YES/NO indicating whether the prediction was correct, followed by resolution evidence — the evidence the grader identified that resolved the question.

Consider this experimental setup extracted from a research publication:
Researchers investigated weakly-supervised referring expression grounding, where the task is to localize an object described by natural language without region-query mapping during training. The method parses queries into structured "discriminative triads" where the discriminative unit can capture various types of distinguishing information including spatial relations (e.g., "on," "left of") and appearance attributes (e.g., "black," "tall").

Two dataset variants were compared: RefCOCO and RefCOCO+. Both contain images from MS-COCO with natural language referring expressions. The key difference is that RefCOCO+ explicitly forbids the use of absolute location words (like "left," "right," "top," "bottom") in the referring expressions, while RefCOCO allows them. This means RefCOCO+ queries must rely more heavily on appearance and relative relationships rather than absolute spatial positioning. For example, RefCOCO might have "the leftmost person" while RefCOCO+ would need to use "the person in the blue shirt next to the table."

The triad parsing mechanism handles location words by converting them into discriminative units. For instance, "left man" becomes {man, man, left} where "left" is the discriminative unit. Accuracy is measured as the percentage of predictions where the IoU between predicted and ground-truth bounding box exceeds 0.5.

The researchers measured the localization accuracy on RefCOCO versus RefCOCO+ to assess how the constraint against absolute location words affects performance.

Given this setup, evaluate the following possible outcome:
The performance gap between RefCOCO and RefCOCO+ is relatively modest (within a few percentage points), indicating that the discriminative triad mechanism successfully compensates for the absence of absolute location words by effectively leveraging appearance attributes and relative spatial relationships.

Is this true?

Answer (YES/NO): YES